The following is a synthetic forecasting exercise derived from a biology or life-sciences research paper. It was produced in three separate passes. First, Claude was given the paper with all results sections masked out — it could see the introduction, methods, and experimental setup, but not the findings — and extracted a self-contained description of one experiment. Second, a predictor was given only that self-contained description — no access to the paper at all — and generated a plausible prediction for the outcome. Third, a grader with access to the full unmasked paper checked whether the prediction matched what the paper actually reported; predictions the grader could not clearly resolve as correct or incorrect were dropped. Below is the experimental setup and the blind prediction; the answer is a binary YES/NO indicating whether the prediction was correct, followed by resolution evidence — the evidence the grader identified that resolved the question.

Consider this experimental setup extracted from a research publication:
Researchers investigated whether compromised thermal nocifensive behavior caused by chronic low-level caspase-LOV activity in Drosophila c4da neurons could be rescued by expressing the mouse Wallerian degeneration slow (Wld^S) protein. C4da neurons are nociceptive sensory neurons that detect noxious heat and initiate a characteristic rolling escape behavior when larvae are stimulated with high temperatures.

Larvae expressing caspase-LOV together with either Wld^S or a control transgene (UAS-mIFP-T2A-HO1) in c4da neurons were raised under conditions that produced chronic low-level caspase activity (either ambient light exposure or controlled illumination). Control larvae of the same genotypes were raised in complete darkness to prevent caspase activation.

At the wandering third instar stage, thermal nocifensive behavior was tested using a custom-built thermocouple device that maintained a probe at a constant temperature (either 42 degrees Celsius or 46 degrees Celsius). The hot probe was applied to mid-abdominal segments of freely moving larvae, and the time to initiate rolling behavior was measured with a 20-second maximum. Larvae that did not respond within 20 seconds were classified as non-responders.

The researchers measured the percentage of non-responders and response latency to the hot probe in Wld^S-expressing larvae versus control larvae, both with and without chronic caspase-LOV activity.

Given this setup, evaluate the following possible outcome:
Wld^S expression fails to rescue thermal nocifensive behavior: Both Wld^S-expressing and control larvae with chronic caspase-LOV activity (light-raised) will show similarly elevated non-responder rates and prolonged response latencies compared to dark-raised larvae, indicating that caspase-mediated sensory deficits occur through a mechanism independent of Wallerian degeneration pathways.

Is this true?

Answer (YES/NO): NO